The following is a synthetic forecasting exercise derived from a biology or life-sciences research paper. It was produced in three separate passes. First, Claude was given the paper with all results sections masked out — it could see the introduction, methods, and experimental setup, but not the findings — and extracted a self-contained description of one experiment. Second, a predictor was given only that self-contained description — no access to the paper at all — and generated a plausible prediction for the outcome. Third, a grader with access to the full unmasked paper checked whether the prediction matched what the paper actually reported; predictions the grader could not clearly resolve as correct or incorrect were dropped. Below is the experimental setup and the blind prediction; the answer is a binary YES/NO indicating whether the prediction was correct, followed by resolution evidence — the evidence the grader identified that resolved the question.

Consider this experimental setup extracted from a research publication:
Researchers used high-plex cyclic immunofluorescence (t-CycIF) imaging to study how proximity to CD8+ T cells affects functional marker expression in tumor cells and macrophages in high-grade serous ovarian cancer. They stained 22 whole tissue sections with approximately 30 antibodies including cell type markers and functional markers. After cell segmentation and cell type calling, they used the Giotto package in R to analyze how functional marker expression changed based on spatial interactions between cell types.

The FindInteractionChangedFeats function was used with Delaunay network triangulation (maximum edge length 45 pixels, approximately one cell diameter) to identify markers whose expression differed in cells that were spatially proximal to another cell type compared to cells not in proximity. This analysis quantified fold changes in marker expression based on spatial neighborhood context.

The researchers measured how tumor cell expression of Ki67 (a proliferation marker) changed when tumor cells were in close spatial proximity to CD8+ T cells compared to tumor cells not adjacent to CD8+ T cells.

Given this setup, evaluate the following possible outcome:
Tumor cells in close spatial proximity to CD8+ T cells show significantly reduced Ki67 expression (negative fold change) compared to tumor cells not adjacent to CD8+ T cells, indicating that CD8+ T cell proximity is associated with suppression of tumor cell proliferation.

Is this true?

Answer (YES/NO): NO